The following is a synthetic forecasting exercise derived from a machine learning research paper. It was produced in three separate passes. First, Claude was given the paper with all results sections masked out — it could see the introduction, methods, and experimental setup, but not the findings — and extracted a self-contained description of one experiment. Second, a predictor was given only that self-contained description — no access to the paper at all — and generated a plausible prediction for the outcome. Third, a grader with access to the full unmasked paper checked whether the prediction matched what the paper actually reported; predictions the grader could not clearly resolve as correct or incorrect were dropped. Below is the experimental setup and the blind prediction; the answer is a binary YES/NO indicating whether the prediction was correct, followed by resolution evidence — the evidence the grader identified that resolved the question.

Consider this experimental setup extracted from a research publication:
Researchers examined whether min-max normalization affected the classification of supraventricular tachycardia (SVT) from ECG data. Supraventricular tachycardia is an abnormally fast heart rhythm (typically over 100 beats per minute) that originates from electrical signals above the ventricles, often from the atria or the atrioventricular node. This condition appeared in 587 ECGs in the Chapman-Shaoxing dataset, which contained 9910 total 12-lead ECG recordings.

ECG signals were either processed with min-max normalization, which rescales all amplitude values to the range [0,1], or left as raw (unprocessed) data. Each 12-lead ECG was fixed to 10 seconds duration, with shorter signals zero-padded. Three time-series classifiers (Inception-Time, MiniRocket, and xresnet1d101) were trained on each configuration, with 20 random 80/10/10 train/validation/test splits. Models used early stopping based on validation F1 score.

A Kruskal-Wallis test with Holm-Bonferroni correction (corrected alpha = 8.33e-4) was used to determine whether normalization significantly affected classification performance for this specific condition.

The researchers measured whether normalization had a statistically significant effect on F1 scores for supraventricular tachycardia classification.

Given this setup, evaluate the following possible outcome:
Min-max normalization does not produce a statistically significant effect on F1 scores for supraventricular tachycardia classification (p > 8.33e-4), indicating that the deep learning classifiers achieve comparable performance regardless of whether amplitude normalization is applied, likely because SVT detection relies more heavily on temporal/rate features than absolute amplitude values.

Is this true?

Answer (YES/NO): YES